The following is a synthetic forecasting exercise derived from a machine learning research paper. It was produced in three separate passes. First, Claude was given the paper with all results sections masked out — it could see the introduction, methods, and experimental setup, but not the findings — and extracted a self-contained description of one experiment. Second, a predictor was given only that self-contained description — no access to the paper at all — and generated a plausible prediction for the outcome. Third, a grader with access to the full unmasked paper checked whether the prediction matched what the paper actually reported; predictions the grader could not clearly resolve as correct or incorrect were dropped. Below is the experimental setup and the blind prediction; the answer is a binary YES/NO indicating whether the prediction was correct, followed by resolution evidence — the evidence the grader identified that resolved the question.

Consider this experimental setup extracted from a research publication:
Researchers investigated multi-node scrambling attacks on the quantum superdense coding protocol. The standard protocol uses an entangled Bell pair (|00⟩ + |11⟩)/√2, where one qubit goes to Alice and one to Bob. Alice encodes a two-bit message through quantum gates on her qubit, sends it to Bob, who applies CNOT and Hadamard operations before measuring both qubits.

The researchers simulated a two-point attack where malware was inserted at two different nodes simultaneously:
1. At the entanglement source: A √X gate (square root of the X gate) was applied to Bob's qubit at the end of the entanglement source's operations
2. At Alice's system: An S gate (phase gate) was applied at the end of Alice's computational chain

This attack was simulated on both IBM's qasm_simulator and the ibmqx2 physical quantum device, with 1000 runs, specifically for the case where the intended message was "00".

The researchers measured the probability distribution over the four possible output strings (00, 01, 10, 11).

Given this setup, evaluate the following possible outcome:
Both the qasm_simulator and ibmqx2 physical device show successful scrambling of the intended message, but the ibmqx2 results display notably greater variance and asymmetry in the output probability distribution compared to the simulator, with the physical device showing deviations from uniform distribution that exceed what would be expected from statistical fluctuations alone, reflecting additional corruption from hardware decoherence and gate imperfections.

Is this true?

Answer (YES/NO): NO